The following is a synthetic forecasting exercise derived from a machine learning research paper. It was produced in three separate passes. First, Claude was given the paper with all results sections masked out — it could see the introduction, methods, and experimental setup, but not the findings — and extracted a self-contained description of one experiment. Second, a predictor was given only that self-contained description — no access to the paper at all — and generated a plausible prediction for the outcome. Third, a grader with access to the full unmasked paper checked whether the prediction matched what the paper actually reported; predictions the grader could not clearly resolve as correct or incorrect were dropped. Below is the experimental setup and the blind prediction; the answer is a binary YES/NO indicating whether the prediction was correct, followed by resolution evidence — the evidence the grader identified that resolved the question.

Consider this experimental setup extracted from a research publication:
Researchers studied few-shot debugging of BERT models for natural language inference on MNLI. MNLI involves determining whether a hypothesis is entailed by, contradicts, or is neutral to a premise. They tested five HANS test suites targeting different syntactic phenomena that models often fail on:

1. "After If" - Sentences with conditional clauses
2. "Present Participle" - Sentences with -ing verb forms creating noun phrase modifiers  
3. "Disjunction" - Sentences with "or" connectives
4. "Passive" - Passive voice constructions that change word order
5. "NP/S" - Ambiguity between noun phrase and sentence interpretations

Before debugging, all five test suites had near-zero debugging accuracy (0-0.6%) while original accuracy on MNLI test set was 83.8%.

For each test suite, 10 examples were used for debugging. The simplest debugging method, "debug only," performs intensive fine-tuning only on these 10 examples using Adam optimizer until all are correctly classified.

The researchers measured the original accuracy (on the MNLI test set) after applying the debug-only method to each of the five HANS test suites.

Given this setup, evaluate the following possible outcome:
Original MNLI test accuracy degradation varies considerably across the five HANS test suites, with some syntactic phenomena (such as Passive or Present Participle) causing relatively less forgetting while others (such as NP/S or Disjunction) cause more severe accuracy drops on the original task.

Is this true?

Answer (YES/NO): NO